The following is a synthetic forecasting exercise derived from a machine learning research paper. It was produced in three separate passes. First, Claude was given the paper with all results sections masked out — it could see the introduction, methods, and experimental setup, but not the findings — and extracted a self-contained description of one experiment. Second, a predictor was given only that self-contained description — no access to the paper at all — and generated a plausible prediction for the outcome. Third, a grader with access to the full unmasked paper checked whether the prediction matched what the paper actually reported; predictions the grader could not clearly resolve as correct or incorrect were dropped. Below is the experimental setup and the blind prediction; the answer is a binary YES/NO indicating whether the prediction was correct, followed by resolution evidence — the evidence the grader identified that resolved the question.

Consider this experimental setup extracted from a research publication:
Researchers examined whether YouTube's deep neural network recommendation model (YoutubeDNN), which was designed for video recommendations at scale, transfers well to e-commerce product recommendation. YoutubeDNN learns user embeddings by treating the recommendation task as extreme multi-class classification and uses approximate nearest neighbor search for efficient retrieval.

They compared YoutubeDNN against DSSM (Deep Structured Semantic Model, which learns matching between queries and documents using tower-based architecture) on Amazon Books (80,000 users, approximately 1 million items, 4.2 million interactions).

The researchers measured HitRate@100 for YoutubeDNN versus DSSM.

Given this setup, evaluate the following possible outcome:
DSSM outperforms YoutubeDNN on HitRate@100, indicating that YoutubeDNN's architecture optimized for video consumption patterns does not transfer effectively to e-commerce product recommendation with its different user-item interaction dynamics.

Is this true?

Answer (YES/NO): NO